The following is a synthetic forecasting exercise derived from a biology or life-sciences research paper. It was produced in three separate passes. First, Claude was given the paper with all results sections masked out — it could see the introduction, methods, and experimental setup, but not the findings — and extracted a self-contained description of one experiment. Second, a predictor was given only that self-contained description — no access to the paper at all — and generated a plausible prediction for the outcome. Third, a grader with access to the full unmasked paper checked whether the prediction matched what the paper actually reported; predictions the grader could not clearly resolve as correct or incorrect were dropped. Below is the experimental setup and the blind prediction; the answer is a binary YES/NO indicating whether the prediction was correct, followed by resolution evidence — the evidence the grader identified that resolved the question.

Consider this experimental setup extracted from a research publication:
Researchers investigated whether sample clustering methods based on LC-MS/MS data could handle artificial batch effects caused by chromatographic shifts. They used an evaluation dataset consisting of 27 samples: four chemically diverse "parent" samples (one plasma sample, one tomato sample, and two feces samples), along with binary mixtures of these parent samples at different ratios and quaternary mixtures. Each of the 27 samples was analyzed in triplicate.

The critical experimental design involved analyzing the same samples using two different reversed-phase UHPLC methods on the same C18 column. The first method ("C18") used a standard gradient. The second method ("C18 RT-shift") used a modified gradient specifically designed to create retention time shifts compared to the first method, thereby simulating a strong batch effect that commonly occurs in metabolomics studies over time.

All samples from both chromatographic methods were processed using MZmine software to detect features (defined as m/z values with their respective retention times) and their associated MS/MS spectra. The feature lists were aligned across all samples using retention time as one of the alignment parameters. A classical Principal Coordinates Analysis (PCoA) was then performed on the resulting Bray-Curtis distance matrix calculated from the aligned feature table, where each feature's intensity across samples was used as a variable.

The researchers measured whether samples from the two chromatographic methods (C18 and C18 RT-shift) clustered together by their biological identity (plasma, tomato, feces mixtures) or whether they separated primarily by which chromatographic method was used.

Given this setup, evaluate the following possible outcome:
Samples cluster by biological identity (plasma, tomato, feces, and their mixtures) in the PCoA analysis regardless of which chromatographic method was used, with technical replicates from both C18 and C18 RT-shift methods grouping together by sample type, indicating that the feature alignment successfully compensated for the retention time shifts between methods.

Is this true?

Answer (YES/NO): NO